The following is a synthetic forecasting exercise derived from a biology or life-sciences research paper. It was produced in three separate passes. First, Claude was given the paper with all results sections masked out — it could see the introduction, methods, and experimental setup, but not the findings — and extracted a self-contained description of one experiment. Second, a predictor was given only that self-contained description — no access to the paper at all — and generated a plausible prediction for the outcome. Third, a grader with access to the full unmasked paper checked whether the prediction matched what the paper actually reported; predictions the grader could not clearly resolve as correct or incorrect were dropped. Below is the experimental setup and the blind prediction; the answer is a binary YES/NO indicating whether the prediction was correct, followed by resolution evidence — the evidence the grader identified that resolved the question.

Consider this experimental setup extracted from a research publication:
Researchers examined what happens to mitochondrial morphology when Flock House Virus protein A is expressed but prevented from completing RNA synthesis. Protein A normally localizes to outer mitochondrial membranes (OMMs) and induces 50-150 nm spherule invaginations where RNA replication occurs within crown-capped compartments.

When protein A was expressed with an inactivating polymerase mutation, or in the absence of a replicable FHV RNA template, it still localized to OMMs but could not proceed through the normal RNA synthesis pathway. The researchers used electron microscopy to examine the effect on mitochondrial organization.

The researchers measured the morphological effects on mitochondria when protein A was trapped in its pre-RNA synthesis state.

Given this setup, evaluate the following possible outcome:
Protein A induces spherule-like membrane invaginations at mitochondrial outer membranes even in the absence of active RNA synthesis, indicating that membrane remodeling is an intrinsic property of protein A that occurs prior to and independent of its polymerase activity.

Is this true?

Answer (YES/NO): NO